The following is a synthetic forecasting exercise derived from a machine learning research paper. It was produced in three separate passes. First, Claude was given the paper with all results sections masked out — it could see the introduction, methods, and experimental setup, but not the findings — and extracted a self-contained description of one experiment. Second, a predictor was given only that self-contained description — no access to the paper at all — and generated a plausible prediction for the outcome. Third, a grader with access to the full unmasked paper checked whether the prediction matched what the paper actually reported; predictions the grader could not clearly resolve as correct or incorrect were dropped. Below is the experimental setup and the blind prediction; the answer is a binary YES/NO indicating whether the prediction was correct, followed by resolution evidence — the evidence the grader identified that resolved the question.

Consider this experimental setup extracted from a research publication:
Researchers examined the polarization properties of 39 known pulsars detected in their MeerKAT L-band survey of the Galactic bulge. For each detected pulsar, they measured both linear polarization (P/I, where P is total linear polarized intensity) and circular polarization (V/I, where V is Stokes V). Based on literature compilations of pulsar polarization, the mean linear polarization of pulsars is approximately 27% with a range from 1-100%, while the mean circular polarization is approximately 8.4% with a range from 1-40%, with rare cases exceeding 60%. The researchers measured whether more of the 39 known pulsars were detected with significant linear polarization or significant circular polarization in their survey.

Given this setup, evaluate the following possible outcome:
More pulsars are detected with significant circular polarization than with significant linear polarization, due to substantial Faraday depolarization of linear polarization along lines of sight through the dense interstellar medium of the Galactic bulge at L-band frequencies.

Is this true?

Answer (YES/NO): NO